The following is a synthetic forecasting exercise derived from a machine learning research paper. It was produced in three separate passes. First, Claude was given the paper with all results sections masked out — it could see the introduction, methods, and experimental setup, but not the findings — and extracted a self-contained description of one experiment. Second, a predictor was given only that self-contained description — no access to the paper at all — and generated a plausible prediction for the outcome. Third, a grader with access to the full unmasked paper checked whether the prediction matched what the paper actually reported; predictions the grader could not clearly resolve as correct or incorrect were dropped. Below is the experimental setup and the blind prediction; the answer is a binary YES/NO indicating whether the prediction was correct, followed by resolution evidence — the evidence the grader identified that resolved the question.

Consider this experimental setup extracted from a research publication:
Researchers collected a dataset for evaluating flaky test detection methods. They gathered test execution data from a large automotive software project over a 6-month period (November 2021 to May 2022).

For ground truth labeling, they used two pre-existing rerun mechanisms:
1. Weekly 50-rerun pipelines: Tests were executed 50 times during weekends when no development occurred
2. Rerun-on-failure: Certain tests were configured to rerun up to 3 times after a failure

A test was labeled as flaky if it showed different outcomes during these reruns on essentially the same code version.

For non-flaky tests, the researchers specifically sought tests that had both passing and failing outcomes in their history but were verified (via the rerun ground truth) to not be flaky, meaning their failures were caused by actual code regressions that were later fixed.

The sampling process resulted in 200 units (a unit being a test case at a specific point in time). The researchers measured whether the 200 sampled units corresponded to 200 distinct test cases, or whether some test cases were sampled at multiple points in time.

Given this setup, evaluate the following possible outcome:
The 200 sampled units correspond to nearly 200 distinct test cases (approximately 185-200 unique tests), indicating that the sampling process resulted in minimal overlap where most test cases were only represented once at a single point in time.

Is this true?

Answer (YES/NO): NO